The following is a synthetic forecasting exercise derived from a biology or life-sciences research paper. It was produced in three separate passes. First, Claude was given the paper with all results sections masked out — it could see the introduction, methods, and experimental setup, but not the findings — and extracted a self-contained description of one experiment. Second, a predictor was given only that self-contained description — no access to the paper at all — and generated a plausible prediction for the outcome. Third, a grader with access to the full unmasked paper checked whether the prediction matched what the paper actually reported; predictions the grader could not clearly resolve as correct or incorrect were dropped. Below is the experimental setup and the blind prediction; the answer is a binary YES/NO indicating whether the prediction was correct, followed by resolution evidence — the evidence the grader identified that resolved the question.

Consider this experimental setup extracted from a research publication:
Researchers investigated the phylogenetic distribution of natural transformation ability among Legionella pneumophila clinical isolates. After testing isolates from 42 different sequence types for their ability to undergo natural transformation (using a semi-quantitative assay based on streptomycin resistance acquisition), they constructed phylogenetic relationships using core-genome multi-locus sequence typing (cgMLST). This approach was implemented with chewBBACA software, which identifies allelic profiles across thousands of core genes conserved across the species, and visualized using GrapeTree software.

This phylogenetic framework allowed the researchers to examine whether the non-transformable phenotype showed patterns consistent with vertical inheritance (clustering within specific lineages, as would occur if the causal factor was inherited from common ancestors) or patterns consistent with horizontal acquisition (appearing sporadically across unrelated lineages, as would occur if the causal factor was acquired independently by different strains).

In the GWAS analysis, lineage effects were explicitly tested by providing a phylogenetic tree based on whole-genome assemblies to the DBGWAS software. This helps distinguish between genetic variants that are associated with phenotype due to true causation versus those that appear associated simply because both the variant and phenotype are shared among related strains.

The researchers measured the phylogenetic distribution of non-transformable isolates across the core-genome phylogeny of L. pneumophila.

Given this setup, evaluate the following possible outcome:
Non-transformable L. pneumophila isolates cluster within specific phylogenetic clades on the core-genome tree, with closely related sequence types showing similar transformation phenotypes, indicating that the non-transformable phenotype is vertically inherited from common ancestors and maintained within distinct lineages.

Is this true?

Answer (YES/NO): NO